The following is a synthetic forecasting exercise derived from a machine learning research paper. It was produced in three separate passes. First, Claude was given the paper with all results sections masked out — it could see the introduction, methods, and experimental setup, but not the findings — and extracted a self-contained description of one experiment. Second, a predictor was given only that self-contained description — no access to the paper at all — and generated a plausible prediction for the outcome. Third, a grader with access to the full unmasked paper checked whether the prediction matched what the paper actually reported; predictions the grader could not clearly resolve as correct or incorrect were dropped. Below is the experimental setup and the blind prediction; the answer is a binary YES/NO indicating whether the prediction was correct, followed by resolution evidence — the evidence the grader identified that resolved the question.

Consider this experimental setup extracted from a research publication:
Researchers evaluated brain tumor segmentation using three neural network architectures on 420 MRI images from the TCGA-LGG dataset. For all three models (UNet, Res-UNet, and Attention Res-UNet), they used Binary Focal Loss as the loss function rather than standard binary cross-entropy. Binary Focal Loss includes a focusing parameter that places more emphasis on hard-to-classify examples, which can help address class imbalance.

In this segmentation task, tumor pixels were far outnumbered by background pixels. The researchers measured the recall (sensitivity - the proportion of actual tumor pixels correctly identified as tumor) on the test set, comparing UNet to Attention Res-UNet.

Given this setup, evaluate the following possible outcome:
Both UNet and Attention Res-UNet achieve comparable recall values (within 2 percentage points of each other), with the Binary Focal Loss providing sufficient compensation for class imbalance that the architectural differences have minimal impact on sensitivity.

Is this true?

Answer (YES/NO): NO